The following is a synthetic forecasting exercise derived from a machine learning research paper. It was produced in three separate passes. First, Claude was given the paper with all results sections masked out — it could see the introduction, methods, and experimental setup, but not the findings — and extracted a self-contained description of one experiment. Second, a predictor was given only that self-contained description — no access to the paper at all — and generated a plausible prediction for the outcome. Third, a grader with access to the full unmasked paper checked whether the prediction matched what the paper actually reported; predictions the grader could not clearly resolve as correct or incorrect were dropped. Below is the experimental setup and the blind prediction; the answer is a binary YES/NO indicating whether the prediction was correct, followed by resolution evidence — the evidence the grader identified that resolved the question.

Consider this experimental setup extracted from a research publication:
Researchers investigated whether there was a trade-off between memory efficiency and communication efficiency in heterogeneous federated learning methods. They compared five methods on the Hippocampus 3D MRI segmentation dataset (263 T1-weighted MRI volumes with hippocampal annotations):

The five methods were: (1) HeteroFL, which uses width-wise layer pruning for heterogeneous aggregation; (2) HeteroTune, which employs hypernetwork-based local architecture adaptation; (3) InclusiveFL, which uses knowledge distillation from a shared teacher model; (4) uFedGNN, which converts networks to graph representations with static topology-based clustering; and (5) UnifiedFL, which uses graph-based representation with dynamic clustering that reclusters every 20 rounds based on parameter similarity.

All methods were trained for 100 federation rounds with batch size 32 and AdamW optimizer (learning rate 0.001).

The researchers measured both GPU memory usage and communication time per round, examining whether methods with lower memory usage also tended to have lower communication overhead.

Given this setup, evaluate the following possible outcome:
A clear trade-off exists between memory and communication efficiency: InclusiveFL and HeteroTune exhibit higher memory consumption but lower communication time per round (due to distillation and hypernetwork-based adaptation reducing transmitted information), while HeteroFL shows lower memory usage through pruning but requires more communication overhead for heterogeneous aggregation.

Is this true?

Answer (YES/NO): NO